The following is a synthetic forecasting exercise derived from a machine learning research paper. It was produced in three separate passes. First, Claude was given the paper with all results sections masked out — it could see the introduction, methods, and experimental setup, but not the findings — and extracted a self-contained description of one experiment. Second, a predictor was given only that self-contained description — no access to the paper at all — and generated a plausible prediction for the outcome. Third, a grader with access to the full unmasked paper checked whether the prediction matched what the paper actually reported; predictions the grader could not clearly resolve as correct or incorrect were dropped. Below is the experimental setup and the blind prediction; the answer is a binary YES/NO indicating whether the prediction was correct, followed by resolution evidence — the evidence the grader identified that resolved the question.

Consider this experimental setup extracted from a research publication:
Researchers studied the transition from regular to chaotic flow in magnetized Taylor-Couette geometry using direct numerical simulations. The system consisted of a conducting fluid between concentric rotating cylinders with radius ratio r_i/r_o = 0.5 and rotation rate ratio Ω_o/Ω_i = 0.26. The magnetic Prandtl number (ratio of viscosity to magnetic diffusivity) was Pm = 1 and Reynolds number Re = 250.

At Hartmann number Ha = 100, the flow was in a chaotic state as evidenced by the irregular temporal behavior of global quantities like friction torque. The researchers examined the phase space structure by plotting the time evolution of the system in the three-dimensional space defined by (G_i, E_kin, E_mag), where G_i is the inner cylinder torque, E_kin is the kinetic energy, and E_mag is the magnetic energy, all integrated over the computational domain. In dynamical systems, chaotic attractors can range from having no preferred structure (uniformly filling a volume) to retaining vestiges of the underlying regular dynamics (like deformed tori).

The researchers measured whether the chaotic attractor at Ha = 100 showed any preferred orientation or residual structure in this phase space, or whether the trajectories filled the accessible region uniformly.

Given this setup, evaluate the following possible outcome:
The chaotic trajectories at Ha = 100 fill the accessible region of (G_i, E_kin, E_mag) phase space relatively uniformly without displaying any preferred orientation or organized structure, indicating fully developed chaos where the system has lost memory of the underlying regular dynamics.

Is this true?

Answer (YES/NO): NO